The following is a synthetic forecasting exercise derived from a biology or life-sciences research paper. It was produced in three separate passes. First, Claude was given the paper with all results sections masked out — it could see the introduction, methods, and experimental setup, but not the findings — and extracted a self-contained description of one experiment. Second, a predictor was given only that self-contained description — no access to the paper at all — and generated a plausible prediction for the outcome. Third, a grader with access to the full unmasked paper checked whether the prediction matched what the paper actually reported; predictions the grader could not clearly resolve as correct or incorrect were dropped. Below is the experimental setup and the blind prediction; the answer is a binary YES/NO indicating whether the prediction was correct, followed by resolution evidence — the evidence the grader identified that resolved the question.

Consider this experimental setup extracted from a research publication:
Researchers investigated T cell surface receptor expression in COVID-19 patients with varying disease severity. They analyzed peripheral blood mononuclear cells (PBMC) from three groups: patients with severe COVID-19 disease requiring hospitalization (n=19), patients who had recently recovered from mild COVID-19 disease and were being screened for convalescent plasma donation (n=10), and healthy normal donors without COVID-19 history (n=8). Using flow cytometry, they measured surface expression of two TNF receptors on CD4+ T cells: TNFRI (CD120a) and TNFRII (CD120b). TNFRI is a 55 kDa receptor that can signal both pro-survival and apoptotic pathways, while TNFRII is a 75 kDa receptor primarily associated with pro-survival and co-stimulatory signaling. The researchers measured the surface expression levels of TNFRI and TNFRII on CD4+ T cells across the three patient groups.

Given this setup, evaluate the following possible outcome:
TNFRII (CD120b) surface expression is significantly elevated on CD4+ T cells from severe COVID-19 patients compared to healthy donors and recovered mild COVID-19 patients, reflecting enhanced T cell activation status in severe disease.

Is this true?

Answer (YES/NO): NO